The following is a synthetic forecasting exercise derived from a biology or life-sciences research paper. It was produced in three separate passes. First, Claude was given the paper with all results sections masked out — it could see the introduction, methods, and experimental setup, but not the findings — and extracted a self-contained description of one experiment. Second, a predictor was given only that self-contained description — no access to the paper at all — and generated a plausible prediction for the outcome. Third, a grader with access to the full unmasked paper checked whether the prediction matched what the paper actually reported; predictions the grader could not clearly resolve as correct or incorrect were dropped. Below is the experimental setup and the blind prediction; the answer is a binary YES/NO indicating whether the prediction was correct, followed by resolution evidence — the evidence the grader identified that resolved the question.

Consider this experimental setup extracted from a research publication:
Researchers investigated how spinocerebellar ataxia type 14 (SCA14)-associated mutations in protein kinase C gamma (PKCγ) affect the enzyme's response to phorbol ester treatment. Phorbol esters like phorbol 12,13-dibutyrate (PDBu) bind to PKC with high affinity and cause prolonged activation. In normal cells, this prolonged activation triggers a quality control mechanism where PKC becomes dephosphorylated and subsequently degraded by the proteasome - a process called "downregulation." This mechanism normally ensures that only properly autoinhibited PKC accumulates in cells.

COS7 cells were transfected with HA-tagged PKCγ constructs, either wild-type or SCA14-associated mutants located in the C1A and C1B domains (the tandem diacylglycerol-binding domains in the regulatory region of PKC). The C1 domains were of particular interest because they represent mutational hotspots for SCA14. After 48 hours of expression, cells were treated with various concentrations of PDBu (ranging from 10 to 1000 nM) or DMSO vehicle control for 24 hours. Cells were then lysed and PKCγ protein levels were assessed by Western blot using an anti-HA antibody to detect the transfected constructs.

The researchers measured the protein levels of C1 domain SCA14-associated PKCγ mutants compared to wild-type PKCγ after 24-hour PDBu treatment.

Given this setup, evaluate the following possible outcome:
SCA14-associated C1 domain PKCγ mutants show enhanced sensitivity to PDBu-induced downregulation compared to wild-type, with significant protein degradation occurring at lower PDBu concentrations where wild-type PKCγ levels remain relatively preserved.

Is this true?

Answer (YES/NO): NO